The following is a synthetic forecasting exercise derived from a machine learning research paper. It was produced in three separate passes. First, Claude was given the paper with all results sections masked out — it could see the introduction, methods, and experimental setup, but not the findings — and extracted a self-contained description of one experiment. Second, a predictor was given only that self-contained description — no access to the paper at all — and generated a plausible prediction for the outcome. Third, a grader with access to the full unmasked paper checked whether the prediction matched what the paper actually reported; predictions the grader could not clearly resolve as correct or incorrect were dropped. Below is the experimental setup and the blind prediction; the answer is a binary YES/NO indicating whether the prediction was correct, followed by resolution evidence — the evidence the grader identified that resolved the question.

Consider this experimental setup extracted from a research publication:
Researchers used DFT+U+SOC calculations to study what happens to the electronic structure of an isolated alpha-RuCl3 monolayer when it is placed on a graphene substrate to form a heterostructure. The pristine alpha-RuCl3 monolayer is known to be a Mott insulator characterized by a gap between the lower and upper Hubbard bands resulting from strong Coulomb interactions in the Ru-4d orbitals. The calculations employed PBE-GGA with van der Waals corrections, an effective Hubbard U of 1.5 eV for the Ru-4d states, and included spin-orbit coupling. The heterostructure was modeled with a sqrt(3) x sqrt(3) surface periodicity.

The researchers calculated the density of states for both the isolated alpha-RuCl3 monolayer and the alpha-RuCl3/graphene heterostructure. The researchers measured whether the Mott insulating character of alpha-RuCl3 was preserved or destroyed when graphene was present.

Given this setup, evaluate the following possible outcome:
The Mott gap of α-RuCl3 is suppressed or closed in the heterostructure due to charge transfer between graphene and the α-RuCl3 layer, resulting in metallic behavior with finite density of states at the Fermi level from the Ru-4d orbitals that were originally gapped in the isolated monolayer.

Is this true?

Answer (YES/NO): YES